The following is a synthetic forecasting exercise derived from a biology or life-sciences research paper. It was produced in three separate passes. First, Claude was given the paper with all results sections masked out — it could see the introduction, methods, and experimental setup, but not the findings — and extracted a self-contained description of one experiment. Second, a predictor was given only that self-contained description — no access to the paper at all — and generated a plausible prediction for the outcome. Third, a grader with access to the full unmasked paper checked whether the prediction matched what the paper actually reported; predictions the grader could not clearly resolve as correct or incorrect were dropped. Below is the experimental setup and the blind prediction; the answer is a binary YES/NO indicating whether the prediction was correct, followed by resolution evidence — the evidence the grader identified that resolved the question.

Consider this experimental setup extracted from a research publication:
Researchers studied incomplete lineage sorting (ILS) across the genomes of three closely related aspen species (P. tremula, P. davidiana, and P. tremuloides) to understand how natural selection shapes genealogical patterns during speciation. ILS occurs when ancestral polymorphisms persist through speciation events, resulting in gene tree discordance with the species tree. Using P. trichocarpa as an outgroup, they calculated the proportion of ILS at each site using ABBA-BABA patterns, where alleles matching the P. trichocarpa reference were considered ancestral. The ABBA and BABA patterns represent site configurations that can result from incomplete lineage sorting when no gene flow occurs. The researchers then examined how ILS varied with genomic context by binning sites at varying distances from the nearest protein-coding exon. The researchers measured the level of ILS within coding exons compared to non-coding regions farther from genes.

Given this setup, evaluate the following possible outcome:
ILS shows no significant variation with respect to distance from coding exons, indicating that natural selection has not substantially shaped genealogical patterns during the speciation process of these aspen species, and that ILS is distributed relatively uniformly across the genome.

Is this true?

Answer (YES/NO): NO